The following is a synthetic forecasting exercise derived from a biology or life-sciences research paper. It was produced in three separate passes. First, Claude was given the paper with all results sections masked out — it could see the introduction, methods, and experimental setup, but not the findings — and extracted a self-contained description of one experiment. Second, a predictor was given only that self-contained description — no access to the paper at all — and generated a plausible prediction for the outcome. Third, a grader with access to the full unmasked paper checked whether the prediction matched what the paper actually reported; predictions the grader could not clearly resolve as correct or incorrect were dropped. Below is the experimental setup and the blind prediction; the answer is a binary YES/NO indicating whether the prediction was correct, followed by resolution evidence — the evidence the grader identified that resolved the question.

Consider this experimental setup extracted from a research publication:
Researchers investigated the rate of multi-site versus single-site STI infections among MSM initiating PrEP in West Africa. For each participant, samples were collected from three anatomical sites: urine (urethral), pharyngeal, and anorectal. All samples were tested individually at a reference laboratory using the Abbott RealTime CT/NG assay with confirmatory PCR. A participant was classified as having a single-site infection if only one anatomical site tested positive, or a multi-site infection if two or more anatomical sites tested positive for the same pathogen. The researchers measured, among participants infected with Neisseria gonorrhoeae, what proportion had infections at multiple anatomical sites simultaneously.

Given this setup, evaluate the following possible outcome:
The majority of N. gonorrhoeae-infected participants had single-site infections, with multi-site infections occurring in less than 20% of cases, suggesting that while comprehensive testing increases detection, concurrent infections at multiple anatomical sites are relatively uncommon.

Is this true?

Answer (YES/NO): YES